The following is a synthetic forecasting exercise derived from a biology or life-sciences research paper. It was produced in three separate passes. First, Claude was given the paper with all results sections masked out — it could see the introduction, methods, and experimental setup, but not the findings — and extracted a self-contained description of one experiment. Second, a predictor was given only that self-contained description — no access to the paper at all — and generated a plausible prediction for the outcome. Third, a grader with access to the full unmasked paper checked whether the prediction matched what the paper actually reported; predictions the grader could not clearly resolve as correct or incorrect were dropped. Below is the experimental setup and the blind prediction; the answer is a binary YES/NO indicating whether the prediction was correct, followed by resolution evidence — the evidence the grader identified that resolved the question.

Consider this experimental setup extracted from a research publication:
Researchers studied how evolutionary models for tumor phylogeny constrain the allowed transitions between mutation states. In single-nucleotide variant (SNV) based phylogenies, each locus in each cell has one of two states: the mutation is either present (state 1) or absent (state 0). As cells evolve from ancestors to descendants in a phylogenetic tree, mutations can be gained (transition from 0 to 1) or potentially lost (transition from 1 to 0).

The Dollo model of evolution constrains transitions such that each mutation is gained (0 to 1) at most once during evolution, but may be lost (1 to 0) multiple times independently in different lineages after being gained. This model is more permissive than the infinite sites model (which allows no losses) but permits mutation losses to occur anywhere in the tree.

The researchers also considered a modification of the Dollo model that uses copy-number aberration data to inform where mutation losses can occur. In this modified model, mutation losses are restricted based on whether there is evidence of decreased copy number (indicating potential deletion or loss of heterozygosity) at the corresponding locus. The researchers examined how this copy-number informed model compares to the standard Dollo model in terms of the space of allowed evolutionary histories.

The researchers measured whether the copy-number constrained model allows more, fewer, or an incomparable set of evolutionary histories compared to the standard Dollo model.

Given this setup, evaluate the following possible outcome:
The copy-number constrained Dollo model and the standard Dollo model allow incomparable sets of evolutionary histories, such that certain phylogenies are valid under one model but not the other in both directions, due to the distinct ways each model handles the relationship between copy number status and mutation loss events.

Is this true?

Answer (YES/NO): NO